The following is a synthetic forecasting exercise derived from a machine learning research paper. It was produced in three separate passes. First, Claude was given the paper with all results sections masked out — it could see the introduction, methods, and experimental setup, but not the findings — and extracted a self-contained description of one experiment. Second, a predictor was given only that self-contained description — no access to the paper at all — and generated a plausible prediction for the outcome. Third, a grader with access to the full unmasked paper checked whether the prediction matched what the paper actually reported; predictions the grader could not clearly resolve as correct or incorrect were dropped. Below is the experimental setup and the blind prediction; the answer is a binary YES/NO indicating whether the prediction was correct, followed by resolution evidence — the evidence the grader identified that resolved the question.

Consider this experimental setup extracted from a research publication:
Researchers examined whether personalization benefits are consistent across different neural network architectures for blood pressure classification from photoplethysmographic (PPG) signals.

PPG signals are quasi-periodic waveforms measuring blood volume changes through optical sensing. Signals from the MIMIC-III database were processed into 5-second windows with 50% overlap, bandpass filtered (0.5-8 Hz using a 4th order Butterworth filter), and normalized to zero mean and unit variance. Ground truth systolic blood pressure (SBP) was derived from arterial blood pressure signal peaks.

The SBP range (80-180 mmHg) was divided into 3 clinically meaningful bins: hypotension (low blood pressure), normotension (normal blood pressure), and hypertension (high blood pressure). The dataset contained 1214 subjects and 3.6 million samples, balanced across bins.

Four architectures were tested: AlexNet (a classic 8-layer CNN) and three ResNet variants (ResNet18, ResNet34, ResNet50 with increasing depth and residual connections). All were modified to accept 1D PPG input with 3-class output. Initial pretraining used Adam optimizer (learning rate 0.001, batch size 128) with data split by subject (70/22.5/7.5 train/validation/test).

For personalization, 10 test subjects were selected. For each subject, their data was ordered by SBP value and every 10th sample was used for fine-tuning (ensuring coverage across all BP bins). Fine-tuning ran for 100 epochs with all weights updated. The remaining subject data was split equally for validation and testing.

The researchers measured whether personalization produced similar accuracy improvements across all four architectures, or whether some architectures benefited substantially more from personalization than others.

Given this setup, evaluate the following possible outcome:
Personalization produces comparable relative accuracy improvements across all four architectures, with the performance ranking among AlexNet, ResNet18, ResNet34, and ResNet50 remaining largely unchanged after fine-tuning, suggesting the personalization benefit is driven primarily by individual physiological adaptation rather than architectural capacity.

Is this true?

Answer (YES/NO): NO